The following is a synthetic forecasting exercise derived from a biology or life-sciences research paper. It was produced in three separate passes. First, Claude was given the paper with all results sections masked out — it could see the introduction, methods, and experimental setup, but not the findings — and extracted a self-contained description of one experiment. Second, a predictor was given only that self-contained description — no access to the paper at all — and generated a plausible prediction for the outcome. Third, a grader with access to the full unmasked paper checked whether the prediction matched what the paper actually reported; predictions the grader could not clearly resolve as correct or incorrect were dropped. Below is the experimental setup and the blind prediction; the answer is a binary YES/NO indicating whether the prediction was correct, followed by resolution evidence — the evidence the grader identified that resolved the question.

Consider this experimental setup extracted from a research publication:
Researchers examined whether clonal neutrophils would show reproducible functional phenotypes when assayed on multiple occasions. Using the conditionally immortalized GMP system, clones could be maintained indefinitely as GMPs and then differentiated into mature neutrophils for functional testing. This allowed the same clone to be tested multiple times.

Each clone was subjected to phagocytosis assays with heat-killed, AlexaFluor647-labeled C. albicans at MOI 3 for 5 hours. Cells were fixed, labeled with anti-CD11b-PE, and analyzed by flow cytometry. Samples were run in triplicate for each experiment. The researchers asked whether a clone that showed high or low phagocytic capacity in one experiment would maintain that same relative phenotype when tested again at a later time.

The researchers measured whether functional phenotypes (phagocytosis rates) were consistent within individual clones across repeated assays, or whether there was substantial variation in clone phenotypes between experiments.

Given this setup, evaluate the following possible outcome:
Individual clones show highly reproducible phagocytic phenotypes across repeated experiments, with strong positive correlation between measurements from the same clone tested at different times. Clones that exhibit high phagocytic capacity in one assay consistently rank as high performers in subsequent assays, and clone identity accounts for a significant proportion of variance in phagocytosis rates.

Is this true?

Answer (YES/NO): YES